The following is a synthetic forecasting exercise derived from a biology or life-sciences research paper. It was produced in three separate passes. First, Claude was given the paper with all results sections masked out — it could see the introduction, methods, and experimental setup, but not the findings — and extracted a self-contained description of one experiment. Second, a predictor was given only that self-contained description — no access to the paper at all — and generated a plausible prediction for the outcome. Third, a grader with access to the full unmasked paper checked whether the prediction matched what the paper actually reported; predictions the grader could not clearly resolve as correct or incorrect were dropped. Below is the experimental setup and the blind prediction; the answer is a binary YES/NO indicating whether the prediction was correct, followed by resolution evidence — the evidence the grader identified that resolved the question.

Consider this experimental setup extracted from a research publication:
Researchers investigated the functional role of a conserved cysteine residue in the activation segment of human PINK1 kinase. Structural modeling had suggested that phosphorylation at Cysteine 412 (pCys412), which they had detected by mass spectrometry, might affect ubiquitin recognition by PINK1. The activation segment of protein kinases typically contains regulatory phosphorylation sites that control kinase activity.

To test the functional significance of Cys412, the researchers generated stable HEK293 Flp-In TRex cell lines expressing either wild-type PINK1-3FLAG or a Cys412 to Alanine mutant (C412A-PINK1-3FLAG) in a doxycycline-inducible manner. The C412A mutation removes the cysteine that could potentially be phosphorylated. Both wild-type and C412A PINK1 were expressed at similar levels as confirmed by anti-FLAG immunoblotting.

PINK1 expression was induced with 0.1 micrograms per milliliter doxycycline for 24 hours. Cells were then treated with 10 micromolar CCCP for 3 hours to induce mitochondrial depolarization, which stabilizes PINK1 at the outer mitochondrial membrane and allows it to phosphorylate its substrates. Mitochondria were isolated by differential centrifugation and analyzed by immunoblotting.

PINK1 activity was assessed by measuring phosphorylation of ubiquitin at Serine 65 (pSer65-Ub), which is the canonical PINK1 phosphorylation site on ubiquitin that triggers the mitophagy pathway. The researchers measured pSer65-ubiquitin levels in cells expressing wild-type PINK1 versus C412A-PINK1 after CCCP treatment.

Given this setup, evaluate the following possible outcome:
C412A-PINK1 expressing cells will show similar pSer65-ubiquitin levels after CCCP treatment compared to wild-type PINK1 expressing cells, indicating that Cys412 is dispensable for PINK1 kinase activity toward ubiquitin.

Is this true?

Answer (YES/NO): NO